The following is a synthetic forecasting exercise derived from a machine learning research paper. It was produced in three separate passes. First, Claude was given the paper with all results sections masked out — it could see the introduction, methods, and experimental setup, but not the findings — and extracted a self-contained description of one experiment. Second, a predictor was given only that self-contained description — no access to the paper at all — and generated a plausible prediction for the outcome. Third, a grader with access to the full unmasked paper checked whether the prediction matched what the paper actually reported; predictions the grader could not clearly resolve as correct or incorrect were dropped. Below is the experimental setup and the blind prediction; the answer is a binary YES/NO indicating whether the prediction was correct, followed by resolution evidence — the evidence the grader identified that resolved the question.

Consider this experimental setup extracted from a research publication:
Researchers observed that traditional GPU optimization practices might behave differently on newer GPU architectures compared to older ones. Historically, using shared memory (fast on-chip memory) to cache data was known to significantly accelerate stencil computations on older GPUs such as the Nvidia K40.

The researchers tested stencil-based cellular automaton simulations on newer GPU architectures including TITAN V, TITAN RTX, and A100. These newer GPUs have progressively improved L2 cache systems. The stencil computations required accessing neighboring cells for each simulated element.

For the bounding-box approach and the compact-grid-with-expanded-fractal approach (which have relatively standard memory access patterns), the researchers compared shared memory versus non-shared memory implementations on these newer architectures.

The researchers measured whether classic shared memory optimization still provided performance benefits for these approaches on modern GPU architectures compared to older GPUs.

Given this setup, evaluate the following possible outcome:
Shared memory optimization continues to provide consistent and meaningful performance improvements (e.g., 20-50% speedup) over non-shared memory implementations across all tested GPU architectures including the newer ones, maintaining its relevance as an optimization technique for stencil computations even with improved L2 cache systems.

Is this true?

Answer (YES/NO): NO